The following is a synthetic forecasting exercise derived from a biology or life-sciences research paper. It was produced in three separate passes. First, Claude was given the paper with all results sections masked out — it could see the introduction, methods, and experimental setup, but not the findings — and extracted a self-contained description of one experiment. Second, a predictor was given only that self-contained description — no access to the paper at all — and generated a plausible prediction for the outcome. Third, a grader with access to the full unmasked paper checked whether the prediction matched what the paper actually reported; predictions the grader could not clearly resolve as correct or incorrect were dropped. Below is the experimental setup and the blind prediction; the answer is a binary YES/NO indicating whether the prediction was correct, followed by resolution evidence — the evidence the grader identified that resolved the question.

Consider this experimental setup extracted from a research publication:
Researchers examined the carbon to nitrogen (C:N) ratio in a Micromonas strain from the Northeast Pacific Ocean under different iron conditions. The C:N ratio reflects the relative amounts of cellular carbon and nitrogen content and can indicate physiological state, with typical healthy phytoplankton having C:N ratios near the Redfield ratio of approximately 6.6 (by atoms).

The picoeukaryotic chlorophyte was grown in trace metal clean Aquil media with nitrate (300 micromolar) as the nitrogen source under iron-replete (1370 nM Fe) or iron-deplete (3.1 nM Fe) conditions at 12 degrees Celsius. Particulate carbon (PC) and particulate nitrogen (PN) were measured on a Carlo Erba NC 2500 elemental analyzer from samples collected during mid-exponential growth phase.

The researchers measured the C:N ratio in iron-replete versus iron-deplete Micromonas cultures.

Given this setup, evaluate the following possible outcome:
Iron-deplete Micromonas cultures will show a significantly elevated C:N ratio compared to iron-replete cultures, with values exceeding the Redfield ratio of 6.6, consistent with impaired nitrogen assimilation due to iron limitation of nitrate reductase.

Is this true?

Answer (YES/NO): NO